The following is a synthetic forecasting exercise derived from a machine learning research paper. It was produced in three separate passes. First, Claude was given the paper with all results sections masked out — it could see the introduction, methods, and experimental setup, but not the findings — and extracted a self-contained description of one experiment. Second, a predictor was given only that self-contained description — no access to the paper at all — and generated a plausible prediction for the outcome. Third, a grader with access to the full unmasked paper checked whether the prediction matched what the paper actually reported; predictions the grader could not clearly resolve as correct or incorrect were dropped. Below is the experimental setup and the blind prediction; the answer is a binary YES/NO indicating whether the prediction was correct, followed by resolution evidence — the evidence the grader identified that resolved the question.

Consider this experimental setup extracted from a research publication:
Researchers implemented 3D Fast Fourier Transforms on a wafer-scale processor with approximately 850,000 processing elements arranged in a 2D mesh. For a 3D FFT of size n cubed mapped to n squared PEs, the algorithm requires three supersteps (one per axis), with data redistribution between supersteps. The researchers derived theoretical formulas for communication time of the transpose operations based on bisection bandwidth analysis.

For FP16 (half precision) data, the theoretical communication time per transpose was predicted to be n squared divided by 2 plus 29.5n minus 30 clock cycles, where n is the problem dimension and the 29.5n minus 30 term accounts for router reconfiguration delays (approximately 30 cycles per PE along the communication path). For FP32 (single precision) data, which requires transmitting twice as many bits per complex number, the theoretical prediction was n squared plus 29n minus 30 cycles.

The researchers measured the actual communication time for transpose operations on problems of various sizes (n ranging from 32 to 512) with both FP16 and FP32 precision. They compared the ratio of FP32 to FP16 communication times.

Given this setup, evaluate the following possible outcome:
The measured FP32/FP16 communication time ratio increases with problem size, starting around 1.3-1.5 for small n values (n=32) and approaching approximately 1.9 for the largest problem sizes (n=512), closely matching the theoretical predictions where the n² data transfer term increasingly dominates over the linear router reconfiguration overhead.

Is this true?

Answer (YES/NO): YES